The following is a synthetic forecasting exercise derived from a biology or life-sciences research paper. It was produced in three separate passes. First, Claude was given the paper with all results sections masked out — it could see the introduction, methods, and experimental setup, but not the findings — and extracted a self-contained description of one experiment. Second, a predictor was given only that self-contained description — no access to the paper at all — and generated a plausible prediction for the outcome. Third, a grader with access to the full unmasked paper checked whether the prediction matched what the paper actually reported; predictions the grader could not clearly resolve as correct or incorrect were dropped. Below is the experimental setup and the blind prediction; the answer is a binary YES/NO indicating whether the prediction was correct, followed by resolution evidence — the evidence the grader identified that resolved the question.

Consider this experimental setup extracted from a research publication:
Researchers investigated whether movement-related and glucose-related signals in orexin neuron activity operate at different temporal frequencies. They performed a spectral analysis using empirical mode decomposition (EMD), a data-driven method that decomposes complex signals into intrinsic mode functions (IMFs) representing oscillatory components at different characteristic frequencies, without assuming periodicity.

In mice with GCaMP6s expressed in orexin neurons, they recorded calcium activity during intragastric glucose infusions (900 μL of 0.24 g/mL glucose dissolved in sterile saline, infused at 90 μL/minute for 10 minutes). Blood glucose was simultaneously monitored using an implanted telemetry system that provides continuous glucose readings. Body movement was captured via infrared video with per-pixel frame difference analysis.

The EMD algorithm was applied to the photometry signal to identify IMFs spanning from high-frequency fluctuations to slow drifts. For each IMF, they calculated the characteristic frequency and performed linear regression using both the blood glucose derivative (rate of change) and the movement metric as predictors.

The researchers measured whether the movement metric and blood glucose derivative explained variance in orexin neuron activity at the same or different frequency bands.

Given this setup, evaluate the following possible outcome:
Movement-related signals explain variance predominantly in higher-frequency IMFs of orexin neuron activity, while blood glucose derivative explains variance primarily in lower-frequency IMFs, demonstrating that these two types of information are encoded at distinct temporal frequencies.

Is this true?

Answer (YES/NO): YES